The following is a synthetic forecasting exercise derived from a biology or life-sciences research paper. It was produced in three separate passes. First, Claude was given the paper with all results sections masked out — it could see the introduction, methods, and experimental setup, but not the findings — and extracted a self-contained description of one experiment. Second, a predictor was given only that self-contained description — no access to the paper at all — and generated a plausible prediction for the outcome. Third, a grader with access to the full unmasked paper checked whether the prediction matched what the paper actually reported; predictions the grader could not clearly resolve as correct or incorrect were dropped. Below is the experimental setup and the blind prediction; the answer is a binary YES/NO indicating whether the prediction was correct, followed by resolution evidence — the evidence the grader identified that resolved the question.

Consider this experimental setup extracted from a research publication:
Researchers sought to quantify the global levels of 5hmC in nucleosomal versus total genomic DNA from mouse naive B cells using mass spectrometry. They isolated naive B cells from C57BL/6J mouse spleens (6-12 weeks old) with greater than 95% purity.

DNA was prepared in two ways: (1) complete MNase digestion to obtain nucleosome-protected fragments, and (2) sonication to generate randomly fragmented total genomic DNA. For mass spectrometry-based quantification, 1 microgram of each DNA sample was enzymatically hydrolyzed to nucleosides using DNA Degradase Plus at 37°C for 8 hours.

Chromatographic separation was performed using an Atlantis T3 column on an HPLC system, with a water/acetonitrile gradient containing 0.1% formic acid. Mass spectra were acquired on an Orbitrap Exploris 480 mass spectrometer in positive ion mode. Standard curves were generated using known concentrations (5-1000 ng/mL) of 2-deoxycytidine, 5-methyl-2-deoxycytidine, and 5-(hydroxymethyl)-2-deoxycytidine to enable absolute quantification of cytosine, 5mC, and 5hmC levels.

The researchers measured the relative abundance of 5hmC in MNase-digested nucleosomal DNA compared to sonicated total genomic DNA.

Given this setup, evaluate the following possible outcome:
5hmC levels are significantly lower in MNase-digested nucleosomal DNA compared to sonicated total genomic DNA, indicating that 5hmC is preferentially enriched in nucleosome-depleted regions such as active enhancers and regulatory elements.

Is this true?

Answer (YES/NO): NO